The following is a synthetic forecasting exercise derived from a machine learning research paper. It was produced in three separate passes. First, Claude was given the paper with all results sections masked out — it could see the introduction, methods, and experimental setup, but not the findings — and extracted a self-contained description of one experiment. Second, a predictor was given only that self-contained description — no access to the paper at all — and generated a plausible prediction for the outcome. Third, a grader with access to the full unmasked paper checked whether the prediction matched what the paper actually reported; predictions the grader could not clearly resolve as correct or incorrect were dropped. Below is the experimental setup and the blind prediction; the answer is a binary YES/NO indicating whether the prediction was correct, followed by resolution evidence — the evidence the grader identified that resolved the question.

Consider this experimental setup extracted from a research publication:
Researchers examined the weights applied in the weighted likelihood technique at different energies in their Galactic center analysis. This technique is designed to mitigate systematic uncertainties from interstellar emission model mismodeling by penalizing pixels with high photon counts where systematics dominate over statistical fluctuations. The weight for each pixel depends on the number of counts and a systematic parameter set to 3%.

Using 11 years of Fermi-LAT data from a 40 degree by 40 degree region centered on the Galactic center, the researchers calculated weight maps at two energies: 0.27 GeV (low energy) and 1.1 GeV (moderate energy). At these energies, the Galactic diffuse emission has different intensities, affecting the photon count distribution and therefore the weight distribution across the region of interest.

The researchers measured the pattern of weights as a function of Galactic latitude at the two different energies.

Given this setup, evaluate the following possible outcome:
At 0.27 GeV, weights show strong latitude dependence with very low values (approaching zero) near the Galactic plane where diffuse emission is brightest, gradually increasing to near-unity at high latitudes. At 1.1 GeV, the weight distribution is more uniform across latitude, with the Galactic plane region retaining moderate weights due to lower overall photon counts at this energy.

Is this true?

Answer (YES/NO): NO